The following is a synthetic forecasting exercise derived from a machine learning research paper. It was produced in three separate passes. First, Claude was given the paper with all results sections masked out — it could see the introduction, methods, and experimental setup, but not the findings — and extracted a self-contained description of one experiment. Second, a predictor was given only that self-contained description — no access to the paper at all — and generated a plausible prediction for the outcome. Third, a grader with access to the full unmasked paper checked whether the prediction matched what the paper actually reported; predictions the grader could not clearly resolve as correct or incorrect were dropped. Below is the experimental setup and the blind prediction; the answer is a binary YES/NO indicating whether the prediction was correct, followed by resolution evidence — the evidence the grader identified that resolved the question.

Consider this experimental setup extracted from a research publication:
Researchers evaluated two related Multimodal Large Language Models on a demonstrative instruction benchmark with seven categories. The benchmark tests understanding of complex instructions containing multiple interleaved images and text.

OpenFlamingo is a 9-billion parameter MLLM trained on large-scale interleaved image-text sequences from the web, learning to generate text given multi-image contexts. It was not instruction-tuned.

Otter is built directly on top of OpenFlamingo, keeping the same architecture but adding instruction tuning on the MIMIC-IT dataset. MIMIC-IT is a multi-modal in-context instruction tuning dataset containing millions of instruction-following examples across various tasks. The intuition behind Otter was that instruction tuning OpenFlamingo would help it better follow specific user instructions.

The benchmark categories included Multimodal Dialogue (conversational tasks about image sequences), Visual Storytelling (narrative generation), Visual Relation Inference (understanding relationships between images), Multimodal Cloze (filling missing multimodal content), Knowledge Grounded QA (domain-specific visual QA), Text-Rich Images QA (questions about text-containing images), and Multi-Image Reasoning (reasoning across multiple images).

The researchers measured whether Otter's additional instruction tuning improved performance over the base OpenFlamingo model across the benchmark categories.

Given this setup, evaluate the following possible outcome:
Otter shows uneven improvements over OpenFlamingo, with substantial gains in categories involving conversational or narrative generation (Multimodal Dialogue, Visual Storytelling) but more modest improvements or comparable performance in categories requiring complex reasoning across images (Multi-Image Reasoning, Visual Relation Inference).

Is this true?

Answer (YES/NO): NO